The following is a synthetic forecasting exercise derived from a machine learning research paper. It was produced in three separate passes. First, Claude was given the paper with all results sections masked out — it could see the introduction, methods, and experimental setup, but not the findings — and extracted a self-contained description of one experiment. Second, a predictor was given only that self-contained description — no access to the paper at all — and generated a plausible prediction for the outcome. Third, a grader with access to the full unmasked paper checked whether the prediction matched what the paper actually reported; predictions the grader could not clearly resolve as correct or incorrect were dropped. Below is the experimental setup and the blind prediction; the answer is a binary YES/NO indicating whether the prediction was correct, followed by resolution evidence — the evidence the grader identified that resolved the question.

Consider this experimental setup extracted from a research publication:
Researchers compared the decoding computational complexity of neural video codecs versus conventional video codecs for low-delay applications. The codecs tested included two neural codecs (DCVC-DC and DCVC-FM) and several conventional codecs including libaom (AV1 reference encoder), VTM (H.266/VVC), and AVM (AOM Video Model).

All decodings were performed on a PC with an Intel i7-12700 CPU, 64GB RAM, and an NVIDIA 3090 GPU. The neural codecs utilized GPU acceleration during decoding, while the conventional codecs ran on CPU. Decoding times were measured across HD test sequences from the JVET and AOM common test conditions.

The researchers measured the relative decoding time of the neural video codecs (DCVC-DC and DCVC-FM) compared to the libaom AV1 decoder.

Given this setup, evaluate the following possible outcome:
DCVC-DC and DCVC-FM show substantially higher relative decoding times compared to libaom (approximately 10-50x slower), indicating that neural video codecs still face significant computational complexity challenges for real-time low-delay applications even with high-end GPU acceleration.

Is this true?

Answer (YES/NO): YES